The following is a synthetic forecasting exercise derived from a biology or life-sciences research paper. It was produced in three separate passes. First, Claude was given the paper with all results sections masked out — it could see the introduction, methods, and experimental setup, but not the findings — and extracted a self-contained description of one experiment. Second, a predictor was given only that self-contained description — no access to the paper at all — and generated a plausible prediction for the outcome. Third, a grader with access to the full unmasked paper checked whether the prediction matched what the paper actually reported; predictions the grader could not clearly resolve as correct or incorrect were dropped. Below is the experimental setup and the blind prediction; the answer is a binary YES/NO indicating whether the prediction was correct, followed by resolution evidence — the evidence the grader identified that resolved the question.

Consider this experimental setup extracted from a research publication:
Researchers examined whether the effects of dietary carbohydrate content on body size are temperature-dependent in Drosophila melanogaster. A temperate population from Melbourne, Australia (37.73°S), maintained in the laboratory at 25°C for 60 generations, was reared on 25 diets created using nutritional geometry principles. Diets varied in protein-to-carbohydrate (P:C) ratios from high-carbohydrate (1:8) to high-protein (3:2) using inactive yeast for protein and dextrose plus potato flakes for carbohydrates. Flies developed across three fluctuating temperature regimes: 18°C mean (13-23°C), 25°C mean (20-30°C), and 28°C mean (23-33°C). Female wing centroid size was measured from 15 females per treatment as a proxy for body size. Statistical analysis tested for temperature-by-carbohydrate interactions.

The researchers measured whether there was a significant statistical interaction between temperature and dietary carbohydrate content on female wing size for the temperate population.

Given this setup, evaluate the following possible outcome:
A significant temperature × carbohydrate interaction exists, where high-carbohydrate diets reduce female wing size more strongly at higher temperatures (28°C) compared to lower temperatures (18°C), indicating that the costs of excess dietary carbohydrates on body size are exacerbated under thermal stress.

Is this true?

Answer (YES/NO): NO